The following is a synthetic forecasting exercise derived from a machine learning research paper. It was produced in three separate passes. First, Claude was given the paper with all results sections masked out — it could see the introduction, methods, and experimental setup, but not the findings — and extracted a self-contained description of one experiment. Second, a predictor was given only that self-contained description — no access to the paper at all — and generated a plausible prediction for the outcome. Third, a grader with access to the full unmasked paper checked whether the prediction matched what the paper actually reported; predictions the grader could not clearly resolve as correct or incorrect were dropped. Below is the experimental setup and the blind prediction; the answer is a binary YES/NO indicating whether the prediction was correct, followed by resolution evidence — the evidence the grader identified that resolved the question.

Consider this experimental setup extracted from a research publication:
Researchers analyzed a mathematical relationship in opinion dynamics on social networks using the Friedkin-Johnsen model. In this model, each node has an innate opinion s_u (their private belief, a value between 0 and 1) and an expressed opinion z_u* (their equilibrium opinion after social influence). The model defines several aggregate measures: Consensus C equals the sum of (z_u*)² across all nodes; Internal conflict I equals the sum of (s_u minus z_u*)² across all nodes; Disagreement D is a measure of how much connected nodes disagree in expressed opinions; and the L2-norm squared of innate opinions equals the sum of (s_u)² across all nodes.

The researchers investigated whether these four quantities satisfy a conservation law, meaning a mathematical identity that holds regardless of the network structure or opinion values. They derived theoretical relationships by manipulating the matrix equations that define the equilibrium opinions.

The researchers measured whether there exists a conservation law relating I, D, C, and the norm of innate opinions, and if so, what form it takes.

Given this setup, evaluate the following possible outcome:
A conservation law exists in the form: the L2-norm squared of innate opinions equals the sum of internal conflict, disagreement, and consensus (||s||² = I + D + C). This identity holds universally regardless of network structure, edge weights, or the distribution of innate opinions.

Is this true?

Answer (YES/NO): NO